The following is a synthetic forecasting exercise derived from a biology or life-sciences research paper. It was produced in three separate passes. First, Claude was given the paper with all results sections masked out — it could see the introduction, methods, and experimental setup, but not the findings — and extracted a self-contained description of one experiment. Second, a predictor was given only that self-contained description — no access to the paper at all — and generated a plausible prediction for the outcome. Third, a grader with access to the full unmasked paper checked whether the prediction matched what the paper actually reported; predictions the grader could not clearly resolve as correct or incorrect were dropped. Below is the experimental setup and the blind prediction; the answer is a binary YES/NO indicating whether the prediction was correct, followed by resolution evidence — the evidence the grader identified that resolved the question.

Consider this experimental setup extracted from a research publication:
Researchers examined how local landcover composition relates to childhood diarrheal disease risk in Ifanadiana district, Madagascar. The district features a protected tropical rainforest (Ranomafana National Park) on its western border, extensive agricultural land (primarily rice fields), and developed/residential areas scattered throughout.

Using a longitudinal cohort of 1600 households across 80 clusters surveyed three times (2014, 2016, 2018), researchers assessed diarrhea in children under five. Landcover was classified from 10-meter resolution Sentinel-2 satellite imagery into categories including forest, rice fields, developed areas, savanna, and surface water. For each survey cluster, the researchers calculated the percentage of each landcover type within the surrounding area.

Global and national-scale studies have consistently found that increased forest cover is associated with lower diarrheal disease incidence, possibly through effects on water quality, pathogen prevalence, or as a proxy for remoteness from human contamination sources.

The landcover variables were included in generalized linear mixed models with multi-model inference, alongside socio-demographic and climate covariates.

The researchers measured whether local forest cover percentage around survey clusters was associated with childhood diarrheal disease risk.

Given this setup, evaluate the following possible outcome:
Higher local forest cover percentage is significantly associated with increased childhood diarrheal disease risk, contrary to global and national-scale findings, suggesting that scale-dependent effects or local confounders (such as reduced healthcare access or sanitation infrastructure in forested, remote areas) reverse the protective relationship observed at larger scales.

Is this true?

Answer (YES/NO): NO